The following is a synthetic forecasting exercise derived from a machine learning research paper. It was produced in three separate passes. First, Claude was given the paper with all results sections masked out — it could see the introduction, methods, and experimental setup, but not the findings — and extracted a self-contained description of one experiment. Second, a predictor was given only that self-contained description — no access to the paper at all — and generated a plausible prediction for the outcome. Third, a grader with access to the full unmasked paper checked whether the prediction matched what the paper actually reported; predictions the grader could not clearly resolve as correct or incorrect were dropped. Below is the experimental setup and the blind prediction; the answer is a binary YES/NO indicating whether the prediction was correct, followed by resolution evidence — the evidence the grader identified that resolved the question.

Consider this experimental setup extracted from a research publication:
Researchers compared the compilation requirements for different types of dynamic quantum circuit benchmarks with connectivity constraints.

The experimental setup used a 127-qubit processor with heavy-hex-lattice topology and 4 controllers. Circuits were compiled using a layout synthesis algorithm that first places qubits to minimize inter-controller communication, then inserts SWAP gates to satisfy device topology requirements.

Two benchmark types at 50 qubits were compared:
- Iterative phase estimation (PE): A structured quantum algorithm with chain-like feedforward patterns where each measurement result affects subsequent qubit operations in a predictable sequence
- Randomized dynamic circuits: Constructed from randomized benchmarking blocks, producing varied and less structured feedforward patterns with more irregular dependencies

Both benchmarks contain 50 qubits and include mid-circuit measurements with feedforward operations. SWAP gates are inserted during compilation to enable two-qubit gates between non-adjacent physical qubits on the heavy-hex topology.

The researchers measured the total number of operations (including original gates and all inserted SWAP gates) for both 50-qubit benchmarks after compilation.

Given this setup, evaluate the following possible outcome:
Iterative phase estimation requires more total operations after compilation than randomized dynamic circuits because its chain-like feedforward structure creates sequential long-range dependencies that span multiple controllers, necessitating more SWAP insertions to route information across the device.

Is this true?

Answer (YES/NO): NO